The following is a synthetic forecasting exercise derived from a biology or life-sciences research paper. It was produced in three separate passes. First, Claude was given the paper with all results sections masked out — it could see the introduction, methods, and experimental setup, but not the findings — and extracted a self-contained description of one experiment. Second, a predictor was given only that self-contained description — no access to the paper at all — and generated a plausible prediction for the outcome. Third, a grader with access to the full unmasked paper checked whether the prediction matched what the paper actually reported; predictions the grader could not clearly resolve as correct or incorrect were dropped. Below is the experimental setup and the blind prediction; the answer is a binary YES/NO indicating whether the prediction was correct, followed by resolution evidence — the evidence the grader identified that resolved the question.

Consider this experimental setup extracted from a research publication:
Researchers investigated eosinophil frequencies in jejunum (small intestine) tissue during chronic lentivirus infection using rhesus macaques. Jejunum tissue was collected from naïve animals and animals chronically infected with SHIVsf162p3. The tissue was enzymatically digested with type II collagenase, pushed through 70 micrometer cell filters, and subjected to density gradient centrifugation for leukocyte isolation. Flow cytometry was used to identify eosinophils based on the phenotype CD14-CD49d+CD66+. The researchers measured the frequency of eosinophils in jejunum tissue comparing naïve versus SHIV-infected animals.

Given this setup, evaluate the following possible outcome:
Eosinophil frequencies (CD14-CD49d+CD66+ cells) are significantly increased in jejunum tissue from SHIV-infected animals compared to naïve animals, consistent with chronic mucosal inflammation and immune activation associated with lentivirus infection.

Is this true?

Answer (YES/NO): NO